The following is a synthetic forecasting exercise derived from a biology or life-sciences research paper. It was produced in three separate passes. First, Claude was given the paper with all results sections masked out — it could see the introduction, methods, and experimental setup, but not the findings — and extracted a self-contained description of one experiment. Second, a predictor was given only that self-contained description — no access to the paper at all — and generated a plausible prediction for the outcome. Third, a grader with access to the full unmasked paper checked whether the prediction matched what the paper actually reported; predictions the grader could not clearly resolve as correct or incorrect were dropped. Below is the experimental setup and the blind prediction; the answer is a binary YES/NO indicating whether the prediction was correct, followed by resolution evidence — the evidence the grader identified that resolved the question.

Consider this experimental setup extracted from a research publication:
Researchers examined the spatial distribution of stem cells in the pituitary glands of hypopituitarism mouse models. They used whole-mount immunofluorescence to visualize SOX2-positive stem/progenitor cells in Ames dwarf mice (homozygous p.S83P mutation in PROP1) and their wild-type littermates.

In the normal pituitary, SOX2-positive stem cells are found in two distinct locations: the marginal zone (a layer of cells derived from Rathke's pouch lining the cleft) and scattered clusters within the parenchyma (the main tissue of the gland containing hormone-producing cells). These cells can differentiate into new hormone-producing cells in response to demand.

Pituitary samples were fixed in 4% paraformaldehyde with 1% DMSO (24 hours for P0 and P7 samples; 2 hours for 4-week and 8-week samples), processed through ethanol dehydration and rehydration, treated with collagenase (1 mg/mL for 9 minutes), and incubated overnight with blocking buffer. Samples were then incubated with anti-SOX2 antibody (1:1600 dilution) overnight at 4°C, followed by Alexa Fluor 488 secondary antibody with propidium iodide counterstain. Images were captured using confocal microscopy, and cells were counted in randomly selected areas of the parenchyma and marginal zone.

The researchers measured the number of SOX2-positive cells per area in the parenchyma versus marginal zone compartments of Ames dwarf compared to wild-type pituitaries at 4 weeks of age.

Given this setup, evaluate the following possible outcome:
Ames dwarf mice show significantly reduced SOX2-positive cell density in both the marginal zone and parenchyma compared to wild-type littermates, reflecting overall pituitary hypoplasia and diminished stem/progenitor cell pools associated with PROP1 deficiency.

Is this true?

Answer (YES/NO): NO